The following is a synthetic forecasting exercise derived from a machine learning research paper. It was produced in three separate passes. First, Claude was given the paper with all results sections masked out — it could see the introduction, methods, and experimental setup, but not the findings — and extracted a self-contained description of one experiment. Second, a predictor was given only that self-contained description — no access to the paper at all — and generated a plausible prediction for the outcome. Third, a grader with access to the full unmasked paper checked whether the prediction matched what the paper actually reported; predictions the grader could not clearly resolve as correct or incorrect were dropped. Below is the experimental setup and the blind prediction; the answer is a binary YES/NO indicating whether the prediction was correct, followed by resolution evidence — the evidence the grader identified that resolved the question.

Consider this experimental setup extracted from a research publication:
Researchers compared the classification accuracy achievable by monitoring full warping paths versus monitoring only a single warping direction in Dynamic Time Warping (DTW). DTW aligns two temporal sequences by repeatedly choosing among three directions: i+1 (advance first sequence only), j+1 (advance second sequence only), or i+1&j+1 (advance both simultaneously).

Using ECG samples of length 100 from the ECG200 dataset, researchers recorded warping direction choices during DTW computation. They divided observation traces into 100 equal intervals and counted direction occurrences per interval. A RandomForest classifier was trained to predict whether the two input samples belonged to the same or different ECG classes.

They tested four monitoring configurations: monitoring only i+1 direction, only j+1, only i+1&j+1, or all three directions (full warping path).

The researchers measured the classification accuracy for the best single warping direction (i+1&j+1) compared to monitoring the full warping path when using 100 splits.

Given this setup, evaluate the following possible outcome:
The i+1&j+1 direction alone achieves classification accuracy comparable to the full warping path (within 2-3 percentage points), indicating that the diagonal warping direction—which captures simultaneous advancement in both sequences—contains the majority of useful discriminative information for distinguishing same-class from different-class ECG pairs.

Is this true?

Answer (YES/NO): YES